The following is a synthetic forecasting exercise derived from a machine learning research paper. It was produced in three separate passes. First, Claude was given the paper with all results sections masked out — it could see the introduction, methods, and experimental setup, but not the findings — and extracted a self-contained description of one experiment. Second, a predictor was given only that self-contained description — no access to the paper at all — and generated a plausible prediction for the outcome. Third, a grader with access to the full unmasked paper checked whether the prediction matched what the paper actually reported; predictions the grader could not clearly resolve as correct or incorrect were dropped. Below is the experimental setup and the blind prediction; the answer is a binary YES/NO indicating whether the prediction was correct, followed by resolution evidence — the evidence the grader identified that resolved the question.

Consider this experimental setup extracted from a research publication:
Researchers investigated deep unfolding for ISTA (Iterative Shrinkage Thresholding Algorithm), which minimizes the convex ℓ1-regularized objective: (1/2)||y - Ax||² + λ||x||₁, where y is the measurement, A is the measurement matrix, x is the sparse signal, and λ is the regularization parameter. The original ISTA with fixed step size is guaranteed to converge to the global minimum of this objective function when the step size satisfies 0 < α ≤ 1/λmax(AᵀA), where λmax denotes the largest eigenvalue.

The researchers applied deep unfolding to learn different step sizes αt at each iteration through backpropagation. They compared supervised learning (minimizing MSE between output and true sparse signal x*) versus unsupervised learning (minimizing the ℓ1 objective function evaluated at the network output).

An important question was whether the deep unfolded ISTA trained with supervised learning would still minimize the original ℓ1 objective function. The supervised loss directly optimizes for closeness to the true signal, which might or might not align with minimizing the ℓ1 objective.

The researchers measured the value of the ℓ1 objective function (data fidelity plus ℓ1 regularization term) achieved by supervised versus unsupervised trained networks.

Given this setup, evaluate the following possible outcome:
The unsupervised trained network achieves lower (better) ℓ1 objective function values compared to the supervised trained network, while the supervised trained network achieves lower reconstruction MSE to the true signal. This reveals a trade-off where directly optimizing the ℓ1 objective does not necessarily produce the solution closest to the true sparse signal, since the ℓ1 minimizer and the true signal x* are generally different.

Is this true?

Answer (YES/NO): YES